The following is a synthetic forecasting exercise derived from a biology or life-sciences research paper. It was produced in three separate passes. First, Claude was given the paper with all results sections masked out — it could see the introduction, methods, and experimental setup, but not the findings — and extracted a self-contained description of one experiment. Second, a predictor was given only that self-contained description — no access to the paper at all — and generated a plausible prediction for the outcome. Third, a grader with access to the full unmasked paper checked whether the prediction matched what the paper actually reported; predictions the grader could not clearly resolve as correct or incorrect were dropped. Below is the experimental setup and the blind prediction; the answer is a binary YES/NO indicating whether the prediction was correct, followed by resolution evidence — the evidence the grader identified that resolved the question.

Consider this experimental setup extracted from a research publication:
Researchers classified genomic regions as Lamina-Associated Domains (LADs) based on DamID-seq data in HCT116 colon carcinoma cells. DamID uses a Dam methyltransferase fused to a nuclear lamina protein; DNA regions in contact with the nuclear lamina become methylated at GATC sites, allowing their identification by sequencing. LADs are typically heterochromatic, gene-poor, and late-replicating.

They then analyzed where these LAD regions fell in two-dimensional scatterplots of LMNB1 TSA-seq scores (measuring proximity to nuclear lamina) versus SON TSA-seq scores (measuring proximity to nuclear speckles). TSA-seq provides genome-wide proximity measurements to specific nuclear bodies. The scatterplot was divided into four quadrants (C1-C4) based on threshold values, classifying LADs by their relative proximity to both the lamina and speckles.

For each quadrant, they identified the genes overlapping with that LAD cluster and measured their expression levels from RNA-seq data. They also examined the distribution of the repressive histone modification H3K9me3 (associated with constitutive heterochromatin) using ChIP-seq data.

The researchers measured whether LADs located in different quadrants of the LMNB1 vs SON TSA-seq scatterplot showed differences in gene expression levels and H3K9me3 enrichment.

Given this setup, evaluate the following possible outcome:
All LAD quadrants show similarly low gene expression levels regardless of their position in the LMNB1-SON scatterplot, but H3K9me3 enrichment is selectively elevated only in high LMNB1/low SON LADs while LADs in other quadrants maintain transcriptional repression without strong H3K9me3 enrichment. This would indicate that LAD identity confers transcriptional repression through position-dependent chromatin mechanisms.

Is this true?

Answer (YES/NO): NO